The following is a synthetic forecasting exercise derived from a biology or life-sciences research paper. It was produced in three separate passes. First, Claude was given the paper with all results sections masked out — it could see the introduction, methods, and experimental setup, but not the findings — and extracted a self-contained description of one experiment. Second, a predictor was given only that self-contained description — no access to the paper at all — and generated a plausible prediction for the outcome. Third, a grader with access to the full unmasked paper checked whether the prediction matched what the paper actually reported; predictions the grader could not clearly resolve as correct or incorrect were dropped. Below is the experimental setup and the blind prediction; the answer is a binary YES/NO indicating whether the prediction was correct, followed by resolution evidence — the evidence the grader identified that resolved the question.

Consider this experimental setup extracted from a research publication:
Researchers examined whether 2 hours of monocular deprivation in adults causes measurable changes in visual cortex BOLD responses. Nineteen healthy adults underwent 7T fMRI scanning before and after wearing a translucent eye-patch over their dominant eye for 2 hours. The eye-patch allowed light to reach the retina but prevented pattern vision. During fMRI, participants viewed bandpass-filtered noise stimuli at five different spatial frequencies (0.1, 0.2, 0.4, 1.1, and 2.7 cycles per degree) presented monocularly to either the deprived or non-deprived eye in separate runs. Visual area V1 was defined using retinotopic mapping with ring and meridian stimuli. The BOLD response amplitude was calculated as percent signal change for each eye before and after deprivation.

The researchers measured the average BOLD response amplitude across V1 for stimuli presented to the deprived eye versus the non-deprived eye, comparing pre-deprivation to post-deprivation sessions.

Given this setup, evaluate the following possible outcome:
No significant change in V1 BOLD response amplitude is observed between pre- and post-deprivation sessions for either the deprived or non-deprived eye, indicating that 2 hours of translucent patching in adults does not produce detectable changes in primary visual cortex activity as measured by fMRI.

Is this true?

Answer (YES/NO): NO